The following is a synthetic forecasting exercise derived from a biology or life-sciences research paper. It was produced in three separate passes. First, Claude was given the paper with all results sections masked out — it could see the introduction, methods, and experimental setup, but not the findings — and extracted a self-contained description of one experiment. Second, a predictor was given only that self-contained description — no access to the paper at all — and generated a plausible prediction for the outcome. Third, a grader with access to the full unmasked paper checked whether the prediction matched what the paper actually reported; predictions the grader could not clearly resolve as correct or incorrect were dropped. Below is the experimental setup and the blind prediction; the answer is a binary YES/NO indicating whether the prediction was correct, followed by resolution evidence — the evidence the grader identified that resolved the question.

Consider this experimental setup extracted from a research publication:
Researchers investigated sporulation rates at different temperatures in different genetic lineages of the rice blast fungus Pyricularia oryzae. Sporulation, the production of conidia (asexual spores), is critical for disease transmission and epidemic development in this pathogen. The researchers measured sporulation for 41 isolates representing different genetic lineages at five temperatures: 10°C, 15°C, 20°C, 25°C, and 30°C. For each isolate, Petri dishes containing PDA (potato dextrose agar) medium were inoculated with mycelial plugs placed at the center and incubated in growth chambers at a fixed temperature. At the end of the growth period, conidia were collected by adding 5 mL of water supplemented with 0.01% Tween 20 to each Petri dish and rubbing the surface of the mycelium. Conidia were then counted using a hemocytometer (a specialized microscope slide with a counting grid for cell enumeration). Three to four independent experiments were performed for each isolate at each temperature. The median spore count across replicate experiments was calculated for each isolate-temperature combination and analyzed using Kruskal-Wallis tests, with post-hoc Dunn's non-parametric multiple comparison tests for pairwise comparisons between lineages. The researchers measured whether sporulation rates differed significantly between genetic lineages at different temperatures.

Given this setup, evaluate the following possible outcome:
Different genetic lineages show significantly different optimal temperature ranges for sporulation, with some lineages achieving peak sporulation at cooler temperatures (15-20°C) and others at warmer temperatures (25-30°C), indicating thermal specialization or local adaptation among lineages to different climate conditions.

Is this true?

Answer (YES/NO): NO